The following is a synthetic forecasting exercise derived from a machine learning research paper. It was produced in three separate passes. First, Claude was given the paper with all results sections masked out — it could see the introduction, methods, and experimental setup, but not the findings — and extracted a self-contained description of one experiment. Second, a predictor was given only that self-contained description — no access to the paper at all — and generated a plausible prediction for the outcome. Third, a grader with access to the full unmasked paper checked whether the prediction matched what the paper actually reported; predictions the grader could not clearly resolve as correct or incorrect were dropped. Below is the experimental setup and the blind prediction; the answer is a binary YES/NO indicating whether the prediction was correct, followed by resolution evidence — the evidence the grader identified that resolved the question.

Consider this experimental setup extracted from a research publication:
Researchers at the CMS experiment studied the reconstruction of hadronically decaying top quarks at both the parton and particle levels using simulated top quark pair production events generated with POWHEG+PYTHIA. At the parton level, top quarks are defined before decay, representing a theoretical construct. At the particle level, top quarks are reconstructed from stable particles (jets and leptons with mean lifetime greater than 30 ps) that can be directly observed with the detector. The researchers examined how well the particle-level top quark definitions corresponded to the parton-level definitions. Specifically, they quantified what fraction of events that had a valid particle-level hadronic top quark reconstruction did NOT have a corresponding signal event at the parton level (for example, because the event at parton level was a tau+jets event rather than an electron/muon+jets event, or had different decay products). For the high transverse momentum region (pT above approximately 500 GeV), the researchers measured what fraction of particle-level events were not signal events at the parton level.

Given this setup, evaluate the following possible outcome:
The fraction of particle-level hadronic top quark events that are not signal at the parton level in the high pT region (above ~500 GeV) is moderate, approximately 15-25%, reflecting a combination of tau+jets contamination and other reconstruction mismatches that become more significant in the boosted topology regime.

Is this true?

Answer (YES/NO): NO